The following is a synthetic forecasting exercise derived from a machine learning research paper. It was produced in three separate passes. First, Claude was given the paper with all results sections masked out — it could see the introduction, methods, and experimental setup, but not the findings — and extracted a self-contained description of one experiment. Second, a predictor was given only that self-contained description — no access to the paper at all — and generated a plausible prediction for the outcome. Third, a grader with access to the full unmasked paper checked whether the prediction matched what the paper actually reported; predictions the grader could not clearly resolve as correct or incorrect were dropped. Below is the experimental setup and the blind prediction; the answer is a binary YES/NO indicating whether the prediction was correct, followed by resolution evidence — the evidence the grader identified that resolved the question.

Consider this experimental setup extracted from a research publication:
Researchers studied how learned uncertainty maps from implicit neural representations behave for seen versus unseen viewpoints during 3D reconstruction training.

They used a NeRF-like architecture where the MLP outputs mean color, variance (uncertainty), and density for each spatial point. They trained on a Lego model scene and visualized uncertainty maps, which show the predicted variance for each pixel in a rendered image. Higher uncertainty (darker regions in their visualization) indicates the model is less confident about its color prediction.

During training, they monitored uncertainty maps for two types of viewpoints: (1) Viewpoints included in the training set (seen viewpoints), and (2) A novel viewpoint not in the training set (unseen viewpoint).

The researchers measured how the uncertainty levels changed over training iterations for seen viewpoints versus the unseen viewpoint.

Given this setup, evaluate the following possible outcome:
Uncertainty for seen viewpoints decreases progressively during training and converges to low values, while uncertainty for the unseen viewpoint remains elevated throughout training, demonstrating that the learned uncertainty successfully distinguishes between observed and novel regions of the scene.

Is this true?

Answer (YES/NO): YES